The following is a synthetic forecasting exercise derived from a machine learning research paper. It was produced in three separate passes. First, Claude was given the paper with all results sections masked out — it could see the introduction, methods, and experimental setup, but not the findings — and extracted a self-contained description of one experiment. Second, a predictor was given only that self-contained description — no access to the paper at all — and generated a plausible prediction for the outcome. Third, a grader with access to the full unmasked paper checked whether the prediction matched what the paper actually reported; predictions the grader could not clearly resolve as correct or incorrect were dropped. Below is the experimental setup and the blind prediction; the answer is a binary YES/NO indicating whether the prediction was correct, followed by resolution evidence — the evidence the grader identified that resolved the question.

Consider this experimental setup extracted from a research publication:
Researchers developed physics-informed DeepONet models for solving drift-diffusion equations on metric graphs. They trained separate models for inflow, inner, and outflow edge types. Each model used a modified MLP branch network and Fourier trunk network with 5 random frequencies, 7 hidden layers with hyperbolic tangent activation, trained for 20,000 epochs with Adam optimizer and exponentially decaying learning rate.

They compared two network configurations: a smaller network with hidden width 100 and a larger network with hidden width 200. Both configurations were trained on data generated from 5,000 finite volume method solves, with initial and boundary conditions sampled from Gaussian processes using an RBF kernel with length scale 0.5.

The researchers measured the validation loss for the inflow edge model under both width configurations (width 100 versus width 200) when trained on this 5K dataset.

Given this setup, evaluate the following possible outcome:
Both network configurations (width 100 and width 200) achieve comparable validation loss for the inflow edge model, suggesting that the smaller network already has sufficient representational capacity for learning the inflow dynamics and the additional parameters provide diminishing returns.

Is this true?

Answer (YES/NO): NO